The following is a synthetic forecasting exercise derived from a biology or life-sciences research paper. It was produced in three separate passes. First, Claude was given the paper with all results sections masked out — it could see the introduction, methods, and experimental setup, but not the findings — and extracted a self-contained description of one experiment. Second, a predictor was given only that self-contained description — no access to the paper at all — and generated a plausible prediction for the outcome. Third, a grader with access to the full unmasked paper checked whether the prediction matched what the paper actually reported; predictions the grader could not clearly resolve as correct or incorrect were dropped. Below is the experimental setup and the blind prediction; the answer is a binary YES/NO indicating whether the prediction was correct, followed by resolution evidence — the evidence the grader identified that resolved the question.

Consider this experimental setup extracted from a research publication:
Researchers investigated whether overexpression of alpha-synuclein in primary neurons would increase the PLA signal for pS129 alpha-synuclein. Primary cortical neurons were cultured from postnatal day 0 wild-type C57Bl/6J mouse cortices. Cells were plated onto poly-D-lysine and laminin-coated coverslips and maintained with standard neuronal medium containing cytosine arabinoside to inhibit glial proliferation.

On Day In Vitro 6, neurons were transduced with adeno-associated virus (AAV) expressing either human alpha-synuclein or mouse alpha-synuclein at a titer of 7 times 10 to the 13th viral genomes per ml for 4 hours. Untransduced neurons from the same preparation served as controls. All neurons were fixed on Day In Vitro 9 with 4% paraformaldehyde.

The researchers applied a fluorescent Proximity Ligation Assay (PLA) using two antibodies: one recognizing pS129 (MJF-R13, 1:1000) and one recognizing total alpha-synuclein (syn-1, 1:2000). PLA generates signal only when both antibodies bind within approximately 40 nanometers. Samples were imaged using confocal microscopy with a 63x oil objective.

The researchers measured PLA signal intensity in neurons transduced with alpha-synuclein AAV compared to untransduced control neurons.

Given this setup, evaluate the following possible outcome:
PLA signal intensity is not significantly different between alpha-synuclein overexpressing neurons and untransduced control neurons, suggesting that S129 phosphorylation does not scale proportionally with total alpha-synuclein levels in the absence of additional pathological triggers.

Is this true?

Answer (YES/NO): NO